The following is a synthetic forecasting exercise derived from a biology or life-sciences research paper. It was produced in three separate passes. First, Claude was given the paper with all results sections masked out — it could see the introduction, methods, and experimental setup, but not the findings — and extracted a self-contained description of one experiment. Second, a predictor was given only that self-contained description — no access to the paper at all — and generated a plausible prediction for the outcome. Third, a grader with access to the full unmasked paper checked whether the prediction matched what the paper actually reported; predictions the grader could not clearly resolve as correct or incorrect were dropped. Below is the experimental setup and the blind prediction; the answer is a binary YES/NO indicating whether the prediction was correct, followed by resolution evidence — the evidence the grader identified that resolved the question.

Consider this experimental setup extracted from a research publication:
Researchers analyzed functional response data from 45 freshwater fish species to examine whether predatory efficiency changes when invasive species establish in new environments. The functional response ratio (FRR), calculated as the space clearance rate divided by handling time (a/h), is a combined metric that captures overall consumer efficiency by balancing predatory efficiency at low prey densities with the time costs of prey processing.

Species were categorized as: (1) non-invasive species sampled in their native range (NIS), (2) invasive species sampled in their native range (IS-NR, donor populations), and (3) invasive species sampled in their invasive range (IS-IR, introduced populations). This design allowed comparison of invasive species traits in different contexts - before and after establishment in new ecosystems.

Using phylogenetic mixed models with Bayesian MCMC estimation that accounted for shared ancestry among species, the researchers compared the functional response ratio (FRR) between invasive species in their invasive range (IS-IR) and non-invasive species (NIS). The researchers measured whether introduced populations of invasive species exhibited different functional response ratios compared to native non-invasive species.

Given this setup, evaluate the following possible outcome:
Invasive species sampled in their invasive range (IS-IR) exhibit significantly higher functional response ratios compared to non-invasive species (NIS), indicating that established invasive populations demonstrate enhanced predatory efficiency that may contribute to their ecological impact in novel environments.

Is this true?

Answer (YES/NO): NO